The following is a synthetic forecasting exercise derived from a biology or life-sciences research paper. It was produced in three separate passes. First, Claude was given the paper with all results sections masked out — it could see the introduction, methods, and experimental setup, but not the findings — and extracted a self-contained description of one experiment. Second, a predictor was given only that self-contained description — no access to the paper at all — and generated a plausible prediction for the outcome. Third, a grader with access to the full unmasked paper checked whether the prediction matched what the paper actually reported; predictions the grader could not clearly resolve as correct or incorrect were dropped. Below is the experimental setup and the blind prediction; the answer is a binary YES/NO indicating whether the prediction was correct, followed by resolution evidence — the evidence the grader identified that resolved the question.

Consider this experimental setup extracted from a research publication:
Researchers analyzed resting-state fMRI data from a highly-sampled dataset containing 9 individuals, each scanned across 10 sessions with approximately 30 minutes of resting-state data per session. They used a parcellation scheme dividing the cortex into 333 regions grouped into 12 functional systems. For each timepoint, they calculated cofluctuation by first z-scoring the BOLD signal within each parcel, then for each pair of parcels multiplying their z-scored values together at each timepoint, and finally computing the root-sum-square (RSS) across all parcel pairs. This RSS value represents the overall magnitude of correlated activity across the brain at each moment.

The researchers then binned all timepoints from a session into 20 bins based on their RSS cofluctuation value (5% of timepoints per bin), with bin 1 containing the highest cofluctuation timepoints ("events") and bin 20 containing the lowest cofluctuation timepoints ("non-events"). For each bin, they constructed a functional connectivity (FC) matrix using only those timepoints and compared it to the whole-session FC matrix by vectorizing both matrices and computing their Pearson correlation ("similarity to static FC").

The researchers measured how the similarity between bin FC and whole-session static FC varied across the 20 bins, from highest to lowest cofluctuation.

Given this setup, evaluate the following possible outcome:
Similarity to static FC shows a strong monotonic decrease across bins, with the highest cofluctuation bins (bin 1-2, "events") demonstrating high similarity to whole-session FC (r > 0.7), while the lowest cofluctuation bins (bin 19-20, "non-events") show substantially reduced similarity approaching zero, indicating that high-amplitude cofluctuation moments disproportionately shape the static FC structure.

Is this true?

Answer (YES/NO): NO